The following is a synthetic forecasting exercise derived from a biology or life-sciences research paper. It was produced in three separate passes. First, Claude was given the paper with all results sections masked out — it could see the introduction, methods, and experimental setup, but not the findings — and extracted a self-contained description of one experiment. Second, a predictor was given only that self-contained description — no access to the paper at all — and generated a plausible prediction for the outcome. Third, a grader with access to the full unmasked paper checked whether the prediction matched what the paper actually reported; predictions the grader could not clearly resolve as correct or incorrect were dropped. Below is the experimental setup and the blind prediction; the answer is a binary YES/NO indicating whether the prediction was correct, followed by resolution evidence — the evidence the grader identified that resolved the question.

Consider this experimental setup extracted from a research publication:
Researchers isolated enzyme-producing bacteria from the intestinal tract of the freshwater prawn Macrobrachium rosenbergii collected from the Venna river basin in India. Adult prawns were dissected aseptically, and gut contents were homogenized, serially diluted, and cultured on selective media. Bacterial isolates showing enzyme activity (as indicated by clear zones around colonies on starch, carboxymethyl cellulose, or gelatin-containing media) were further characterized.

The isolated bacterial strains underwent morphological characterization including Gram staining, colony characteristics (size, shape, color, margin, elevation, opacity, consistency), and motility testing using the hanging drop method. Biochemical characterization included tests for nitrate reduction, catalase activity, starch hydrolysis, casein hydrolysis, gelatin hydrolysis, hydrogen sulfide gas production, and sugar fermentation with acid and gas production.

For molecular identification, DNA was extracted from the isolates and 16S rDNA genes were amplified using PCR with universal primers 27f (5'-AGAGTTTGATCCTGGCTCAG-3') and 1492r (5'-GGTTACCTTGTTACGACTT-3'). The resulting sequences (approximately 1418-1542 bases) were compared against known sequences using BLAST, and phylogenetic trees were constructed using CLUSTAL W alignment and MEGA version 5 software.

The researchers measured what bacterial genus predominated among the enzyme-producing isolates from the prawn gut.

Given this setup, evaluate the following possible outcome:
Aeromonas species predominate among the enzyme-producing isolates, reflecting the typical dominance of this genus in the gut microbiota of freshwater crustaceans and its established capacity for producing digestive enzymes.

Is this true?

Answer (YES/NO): NO